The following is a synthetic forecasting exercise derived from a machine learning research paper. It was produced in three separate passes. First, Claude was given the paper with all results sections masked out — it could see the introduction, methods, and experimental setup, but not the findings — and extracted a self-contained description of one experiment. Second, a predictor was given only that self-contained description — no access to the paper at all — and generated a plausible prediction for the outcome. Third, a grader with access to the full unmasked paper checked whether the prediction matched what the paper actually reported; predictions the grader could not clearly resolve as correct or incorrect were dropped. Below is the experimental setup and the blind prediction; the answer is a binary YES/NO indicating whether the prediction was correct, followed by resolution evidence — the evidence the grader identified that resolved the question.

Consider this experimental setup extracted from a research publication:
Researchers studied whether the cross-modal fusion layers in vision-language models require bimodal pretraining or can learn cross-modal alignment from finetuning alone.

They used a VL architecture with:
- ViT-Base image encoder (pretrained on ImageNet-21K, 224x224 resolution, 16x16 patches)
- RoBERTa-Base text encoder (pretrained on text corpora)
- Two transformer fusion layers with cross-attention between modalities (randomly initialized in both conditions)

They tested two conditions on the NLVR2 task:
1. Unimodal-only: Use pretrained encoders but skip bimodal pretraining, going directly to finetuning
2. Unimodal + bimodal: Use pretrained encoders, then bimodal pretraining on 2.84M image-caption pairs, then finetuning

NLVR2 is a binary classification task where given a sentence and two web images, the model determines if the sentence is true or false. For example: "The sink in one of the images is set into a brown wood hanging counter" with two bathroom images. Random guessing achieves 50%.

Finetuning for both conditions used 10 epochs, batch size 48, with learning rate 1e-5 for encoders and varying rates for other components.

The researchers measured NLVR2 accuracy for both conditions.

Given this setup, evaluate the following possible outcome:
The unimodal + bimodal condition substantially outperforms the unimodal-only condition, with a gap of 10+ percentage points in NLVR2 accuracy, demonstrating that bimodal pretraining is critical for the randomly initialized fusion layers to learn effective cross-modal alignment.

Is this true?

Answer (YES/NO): YES